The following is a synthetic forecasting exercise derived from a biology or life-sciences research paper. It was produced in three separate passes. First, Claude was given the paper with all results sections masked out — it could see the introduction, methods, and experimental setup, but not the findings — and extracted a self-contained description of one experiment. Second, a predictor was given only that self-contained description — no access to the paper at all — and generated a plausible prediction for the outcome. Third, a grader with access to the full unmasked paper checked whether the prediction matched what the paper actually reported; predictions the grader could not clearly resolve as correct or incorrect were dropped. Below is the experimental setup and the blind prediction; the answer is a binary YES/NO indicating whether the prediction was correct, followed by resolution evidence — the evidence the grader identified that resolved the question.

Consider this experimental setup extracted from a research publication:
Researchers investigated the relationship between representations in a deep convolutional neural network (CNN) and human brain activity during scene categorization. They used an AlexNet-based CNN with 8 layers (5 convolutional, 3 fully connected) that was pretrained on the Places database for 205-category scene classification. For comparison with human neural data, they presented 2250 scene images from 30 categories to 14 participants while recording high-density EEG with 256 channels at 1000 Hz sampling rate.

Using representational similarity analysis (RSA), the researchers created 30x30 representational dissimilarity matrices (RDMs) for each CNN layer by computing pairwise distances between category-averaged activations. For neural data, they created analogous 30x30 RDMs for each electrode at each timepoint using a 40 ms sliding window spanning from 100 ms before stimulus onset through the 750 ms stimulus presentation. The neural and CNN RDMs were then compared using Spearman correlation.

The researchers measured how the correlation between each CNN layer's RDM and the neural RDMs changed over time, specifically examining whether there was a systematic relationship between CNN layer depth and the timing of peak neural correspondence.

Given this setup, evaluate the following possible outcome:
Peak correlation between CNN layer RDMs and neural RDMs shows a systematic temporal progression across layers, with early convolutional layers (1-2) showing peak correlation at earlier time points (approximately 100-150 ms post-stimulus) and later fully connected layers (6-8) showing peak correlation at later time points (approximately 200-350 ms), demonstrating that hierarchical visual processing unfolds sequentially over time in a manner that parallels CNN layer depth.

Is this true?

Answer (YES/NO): NO